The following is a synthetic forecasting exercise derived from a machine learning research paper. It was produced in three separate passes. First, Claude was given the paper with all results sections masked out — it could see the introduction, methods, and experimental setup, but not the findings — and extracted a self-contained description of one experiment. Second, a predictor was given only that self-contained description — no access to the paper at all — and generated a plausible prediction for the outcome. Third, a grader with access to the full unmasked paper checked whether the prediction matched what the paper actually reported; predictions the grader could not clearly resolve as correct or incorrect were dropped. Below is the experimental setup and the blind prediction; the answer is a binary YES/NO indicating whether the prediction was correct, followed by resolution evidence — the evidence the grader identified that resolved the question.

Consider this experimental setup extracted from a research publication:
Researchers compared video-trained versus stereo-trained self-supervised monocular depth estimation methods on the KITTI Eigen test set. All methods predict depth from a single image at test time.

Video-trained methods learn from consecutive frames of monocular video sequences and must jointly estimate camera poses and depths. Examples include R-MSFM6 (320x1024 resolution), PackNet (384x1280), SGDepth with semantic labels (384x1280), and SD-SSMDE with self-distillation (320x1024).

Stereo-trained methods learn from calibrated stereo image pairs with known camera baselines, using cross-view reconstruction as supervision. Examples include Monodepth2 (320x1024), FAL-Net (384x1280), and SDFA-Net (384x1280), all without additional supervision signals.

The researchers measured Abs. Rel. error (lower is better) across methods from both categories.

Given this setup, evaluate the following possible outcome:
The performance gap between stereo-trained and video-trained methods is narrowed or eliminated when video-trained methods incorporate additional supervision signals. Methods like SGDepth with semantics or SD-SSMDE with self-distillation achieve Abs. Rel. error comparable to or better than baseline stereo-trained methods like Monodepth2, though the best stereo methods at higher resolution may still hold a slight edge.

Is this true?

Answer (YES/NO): YES